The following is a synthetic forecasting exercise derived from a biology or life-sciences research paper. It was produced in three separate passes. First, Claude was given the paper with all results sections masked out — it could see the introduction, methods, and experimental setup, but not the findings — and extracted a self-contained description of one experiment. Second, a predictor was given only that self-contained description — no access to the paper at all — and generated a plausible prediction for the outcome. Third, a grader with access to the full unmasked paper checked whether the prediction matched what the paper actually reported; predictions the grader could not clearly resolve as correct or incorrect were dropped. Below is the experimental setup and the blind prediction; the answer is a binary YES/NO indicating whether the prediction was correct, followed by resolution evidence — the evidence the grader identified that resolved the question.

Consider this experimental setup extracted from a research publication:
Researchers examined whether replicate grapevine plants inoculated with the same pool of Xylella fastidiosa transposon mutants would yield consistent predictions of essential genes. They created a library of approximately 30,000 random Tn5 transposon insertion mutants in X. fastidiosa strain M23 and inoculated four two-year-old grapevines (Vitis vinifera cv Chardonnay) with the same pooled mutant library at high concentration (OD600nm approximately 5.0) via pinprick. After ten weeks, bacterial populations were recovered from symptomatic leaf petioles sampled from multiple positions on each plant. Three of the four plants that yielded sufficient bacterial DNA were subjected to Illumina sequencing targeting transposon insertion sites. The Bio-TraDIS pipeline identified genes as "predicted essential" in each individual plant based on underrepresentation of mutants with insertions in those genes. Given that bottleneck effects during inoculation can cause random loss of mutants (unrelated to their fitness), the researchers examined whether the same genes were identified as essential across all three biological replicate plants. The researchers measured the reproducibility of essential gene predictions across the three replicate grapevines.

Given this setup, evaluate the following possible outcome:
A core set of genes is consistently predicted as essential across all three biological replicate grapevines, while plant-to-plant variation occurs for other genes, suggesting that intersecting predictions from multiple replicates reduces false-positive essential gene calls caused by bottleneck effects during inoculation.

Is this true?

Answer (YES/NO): YES